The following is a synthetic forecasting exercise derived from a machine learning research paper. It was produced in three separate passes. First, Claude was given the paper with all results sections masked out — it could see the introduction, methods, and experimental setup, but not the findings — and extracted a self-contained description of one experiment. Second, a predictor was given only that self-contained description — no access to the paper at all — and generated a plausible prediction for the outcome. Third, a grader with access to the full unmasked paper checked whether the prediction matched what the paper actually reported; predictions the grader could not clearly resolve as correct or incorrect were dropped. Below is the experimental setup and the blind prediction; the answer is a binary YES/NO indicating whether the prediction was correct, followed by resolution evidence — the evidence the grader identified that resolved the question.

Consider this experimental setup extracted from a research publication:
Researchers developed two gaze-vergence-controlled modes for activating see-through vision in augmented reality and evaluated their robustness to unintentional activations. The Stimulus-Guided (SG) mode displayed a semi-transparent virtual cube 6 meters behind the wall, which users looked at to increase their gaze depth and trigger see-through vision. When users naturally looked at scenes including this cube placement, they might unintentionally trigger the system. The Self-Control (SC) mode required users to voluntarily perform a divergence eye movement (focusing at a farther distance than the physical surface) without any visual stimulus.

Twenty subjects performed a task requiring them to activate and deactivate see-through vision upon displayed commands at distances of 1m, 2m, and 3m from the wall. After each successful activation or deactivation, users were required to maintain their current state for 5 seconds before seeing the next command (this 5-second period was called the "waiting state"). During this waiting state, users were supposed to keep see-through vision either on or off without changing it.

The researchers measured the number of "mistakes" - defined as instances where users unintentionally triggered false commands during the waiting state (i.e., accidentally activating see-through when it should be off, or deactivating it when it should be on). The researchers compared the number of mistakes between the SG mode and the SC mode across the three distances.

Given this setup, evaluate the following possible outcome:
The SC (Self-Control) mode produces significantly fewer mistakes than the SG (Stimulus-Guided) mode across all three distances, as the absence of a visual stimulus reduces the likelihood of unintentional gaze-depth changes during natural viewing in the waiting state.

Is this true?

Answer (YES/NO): NO